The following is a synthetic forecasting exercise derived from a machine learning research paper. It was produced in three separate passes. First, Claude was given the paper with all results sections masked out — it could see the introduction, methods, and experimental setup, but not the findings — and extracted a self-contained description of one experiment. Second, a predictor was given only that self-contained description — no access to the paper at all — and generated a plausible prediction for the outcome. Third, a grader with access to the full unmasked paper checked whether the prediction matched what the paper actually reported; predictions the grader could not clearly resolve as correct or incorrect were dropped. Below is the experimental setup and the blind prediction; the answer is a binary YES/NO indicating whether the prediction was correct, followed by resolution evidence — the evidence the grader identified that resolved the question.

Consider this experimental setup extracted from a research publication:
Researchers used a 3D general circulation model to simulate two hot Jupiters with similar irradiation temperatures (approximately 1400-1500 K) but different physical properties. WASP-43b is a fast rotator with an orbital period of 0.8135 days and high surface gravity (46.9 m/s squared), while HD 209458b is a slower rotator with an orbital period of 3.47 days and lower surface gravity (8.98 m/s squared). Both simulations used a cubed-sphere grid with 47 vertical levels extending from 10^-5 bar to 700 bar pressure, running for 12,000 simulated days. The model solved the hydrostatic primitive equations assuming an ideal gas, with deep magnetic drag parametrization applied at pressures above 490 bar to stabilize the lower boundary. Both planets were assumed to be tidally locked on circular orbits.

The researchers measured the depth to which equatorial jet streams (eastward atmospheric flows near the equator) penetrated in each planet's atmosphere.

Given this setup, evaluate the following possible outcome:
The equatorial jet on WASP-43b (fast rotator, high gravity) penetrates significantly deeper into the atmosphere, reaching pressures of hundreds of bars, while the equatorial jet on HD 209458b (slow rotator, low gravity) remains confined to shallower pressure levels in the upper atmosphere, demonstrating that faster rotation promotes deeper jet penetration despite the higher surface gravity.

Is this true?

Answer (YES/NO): YES